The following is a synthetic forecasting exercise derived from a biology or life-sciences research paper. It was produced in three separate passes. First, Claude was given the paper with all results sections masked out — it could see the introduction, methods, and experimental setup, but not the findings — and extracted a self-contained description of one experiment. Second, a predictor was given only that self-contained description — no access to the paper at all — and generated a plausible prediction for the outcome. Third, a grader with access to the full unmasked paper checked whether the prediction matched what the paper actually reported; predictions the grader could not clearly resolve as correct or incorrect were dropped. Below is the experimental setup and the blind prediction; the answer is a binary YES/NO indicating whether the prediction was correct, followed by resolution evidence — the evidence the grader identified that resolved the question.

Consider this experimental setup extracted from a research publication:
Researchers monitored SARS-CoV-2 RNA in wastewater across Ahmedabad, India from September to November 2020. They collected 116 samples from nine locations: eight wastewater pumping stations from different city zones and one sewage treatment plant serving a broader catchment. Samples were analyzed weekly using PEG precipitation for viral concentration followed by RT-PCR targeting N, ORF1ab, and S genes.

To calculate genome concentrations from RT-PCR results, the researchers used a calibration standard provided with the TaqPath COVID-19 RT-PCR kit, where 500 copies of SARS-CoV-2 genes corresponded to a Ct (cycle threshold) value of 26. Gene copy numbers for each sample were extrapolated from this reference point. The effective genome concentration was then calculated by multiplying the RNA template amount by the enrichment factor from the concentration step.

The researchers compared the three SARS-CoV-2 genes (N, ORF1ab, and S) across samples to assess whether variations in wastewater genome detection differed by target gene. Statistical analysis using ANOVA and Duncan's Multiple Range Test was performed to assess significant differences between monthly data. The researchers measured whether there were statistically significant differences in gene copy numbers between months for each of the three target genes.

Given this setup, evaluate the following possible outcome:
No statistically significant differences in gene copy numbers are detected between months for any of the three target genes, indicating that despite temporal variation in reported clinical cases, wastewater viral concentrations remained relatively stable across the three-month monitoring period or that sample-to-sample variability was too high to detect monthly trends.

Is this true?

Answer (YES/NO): NO